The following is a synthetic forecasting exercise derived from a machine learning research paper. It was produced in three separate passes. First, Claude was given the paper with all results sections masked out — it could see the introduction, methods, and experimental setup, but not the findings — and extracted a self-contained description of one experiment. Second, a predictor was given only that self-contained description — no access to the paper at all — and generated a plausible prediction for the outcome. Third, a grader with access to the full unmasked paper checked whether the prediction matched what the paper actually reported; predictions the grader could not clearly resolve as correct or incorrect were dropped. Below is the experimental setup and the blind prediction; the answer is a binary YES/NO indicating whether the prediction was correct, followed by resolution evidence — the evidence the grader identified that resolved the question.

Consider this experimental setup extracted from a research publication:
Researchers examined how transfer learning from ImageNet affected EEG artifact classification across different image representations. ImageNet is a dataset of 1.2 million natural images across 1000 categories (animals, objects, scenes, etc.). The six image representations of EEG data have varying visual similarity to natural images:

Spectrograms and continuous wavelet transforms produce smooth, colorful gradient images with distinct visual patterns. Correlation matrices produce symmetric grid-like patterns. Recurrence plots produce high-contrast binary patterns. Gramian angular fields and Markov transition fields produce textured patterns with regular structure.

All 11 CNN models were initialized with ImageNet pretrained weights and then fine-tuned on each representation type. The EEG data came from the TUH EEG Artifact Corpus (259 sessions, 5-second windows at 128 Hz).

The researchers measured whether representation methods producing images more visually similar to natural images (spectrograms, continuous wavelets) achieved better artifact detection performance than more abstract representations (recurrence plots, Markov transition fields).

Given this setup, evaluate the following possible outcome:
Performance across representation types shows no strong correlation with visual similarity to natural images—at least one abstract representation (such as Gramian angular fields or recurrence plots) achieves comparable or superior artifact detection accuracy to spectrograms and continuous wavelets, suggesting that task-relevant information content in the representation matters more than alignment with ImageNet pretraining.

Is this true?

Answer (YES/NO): YES